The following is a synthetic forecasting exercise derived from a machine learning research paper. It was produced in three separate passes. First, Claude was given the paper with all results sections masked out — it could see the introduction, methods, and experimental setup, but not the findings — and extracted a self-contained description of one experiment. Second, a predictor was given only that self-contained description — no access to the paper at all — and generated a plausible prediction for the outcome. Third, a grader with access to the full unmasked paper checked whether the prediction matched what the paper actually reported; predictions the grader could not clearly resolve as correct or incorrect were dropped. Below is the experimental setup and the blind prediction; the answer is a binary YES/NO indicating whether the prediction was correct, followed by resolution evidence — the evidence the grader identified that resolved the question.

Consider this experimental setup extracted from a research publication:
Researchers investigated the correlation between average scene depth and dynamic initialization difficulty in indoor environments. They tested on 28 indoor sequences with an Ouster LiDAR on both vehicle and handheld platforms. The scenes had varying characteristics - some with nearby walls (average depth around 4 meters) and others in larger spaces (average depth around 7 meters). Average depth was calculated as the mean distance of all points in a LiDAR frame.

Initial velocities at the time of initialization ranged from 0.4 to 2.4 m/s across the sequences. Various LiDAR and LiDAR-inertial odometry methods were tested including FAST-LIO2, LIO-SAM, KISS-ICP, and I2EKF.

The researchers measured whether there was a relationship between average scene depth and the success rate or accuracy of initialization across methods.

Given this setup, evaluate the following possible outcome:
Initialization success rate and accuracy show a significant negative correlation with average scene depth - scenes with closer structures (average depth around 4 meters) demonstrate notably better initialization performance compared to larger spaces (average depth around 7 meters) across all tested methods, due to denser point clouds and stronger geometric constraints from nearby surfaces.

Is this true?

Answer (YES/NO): NO